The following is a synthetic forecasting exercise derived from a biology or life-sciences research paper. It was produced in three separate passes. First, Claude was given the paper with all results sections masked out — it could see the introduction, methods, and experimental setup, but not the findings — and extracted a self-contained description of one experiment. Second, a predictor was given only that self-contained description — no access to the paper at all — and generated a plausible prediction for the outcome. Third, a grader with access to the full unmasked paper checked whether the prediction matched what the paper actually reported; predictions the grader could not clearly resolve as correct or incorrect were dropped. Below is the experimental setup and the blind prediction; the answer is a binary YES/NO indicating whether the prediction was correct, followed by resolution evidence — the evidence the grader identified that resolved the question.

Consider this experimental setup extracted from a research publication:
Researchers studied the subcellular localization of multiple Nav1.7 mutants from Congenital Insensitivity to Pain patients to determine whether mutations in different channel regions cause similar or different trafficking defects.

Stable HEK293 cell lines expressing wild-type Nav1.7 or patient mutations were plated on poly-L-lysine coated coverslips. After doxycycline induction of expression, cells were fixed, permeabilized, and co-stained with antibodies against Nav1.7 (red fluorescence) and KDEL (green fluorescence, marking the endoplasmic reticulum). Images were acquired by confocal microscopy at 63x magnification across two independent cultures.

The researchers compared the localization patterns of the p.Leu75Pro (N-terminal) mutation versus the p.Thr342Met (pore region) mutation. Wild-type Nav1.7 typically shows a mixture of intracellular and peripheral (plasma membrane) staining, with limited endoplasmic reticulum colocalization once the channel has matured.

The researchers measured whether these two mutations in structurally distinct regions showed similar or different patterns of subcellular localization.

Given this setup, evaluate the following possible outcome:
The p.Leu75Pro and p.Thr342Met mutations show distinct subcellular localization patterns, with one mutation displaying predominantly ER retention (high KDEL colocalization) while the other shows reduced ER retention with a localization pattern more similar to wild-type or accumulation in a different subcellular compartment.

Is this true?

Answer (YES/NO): NO